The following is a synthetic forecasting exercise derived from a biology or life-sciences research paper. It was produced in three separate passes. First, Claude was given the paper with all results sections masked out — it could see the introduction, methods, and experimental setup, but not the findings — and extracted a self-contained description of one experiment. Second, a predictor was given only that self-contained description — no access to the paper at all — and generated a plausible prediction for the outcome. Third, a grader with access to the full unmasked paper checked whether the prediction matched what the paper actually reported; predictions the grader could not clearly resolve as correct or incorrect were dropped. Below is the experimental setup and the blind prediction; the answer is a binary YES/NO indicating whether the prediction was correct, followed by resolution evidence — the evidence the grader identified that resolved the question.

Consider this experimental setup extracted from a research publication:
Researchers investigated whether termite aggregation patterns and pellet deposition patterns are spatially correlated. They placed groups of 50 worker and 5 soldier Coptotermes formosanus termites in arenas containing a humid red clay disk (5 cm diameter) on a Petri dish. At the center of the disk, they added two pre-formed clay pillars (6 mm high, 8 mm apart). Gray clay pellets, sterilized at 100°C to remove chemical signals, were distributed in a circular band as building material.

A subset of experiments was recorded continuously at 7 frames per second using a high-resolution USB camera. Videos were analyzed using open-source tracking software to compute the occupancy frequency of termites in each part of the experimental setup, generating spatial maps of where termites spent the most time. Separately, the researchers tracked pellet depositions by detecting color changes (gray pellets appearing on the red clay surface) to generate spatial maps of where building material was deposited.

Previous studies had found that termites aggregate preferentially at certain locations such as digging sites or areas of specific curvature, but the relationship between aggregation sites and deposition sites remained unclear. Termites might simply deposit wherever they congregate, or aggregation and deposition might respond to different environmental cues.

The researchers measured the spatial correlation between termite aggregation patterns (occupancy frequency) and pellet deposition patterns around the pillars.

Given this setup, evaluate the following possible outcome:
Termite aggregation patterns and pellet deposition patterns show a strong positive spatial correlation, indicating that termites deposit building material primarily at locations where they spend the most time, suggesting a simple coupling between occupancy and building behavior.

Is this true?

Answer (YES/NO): NO